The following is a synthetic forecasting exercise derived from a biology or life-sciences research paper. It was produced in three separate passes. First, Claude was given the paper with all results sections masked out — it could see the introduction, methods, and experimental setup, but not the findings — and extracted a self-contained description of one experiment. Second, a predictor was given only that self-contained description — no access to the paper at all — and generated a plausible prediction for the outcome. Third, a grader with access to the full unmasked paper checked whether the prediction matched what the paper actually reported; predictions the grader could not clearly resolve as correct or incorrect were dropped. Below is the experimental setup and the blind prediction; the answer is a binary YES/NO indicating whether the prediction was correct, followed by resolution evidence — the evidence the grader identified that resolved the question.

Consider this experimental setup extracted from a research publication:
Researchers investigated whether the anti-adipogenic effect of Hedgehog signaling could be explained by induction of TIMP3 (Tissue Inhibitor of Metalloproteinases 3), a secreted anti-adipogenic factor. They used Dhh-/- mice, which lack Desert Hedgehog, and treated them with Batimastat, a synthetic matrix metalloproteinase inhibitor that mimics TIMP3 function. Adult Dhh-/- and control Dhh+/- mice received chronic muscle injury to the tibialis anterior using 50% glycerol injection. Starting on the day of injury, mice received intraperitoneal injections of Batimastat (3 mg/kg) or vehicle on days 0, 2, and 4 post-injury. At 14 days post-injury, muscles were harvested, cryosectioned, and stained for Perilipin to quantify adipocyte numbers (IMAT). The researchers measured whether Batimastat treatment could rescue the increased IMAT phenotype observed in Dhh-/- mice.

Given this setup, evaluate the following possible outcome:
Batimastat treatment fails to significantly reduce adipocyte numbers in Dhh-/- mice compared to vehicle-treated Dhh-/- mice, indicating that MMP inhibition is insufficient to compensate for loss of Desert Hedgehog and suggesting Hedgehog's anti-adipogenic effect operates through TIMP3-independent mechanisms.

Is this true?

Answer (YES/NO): NO